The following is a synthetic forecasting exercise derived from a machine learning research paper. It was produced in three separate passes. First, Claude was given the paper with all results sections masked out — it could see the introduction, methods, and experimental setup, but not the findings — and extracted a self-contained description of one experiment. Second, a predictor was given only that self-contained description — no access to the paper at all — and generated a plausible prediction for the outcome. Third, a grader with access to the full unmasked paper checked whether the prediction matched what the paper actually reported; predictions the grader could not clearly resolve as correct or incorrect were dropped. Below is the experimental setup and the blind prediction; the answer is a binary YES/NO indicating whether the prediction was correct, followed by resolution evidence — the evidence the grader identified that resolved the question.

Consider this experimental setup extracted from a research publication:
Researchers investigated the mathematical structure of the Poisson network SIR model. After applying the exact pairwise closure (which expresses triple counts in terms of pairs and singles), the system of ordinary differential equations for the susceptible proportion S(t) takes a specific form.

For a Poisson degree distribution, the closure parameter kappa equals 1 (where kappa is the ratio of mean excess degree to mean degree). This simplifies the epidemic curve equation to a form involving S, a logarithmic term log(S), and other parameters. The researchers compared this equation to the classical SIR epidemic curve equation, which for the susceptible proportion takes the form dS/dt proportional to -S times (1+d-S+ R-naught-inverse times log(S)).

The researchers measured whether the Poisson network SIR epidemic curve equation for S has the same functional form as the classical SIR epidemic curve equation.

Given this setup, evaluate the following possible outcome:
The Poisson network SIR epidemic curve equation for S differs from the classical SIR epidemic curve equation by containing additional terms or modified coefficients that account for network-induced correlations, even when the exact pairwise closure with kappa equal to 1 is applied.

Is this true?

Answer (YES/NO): NO